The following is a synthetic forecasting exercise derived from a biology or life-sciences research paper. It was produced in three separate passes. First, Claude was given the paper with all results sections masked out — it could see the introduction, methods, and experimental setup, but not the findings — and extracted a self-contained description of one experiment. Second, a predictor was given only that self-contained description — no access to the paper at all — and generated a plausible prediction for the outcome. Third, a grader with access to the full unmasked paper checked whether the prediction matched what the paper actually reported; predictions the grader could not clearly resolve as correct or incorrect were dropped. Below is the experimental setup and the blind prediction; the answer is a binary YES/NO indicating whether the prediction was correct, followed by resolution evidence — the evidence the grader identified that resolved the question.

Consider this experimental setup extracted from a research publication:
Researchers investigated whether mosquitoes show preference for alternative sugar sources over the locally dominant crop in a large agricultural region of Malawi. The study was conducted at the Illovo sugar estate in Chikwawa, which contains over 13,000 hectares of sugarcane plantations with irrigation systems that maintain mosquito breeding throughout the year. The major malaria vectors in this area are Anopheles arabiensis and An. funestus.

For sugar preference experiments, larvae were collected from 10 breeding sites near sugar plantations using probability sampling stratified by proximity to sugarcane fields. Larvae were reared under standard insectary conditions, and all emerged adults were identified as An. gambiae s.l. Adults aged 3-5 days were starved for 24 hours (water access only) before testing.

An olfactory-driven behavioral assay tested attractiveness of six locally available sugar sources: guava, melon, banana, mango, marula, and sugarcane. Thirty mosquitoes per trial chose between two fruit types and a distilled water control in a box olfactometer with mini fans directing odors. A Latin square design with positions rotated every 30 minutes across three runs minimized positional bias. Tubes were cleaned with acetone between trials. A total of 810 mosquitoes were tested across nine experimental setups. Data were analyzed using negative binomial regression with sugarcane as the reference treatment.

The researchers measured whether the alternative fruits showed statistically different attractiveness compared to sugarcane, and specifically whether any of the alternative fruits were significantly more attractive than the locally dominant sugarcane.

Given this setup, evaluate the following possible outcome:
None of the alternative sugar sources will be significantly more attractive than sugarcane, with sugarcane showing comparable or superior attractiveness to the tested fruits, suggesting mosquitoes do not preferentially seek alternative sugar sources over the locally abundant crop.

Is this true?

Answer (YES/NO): NO